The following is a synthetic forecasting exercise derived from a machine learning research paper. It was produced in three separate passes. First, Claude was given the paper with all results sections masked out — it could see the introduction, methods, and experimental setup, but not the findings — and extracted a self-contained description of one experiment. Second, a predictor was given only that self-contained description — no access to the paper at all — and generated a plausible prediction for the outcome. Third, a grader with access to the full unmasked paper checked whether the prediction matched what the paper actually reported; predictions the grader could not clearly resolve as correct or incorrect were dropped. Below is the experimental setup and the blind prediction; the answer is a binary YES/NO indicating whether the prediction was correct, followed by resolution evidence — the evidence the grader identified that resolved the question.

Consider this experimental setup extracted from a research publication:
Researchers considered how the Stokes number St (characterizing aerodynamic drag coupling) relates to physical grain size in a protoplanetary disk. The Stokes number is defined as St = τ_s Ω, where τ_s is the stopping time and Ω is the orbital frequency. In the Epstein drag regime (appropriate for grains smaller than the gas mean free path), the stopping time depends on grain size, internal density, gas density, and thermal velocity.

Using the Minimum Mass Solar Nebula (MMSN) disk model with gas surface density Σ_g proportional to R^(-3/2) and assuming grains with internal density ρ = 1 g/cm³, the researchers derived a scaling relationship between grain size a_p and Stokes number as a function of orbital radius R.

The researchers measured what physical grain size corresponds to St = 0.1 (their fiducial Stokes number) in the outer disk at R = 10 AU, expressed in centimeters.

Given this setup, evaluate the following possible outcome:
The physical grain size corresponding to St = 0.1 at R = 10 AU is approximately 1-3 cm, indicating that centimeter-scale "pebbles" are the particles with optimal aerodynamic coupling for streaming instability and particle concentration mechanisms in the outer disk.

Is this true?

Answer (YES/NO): YES